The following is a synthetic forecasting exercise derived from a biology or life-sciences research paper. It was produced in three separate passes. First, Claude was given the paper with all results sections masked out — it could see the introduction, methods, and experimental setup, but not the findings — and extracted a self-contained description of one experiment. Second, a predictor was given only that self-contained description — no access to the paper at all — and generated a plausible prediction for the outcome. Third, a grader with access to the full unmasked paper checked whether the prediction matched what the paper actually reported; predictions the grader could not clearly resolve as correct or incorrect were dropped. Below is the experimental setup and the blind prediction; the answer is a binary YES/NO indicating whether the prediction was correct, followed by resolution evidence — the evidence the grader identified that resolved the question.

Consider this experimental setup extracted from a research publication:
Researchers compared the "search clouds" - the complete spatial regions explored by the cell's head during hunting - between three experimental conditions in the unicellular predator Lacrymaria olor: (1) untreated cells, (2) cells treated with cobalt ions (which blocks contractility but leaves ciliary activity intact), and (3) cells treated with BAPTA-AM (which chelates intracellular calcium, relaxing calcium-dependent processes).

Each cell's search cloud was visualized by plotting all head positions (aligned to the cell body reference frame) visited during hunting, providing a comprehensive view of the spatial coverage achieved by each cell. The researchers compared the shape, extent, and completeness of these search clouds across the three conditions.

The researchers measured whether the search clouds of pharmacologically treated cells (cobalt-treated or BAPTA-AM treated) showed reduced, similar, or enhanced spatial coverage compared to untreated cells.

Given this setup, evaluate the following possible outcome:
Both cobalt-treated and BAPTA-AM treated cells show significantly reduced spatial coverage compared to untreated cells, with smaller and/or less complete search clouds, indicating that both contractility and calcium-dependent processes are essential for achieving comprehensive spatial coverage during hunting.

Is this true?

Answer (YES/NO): YES